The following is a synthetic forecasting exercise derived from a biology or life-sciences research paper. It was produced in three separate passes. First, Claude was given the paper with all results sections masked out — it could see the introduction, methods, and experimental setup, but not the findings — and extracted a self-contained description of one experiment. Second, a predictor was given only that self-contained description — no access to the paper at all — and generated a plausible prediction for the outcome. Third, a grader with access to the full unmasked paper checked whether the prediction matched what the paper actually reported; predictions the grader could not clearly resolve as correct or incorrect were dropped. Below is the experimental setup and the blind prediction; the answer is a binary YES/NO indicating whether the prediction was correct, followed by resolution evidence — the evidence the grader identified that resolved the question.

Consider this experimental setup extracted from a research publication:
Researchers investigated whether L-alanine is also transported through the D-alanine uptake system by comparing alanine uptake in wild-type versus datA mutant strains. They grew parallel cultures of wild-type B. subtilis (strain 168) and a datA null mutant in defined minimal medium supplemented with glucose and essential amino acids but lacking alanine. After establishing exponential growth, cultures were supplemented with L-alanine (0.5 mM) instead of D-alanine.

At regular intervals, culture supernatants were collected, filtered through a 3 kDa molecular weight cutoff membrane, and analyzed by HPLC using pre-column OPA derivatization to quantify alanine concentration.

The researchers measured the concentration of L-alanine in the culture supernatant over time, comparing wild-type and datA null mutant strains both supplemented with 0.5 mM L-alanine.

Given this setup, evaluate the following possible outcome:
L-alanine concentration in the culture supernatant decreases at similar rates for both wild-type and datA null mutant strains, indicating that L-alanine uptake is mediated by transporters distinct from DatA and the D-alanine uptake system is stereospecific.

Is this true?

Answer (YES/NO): NO